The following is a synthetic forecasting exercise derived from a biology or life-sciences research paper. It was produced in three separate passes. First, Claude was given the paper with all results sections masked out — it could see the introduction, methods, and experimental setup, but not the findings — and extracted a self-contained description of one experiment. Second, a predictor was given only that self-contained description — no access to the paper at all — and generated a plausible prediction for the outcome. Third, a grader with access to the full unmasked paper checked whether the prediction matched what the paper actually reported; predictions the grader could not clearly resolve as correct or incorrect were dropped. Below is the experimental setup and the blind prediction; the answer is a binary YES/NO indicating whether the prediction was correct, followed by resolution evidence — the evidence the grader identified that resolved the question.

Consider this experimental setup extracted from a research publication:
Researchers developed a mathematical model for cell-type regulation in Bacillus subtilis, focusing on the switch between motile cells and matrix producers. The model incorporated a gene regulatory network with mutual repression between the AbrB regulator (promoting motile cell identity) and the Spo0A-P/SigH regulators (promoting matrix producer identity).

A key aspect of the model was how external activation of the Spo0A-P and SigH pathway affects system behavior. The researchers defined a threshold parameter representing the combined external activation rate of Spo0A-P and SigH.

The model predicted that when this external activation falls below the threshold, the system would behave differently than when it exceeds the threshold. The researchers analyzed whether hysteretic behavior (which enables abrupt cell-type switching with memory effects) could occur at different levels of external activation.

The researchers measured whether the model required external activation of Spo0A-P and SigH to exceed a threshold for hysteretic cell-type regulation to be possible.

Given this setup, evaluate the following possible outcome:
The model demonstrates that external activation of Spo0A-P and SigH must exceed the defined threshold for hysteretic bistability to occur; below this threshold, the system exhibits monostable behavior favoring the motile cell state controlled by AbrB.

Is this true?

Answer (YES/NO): NO